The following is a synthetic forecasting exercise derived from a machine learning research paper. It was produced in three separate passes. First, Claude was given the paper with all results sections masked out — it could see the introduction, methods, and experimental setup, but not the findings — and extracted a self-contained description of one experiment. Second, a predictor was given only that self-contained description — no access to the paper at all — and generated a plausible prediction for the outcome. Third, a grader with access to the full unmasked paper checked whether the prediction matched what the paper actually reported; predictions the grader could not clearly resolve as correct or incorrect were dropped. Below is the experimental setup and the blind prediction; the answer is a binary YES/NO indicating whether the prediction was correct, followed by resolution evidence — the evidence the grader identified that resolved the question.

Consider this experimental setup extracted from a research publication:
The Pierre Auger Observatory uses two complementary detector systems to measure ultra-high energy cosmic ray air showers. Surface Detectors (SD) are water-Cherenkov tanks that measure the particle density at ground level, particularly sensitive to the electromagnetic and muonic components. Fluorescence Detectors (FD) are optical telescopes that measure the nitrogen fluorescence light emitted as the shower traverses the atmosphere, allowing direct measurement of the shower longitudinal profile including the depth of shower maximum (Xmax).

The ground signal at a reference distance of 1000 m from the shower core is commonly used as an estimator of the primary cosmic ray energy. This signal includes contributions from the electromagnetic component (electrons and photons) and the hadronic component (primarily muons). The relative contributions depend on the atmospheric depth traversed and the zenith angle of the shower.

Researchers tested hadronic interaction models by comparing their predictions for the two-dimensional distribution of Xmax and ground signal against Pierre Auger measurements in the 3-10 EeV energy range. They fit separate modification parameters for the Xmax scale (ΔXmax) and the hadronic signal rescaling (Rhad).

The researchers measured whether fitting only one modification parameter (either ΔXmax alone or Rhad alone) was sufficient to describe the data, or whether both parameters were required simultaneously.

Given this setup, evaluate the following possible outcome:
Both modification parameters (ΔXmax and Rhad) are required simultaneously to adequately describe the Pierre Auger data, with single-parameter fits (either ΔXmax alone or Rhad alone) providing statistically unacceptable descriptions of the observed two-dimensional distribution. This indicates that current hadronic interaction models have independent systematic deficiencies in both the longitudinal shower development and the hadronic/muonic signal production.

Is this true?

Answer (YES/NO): YES